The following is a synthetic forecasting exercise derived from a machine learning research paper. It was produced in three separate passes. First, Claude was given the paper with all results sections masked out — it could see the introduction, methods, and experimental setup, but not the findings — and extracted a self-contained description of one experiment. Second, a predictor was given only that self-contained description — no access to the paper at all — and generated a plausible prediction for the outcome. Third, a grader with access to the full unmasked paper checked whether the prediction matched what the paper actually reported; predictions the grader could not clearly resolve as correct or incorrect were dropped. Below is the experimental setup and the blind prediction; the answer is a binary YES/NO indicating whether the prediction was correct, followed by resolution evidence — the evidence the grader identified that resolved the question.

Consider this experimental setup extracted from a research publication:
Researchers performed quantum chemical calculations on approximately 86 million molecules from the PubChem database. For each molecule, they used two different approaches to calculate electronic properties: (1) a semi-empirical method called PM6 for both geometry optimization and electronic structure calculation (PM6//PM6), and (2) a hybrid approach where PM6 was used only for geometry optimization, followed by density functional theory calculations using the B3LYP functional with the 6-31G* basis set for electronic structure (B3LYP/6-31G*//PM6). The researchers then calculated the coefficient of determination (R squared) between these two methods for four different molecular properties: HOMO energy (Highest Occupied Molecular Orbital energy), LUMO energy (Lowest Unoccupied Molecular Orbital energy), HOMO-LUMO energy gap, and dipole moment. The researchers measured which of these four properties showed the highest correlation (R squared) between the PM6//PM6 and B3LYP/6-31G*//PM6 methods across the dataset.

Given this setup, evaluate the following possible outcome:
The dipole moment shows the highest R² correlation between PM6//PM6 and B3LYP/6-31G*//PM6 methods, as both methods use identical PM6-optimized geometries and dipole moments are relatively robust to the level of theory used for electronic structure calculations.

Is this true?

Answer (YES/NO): YES